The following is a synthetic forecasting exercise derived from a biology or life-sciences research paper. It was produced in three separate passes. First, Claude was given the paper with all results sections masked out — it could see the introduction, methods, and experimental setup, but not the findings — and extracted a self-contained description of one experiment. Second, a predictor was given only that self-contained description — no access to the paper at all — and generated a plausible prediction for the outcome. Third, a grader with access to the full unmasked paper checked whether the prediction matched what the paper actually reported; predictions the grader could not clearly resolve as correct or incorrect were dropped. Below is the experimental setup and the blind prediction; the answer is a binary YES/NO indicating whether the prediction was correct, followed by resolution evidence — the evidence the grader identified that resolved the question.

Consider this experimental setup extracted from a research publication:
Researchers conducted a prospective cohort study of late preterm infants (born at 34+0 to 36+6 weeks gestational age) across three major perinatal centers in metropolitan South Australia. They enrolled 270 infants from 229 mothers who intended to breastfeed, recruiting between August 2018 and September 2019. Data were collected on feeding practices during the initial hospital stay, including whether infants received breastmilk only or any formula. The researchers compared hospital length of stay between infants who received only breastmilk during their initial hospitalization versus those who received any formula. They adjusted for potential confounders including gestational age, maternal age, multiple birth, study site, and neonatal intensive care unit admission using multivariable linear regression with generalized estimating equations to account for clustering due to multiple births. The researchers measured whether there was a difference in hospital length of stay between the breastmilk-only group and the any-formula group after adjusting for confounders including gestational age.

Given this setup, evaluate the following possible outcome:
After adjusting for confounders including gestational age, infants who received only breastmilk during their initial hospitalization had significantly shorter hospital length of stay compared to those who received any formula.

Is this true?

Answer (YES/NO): YES